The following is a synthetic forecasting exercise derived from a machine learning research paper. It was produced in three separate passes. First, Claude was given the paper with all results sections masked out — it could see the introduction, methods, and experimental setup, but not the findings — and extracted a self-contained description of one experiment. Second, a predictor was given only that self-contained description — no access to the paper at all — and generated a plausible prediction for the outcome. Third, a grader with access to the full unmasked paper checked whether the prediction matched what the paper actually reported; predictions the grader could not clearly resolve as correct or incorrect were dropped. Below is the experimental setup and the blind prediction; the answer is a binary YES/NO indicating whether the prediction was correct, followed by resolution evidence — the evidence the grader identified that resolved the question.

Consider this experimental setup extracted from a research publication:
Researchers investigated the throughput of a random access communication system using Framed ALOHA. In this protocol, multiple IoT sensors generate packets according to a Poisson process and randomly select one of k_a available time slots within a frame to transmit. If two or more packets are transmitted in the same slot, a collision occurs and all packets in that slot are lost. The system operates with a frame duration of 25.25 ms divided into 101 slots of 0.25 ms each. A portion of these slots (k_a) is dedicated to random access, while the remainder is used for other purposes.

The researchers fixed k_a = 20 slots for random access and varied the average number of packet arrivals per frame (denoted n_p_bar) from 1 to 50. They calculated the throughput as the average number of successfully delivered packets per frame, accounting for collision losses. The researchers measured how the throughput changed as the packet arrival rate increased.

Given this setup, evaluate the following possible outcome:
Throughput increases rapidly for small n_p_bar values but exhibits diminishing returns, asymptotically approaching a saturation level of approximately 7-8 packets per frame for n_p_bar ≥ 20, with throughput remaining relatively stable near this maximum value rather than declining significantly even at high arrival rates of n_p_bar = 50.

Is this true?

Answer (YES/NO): NO